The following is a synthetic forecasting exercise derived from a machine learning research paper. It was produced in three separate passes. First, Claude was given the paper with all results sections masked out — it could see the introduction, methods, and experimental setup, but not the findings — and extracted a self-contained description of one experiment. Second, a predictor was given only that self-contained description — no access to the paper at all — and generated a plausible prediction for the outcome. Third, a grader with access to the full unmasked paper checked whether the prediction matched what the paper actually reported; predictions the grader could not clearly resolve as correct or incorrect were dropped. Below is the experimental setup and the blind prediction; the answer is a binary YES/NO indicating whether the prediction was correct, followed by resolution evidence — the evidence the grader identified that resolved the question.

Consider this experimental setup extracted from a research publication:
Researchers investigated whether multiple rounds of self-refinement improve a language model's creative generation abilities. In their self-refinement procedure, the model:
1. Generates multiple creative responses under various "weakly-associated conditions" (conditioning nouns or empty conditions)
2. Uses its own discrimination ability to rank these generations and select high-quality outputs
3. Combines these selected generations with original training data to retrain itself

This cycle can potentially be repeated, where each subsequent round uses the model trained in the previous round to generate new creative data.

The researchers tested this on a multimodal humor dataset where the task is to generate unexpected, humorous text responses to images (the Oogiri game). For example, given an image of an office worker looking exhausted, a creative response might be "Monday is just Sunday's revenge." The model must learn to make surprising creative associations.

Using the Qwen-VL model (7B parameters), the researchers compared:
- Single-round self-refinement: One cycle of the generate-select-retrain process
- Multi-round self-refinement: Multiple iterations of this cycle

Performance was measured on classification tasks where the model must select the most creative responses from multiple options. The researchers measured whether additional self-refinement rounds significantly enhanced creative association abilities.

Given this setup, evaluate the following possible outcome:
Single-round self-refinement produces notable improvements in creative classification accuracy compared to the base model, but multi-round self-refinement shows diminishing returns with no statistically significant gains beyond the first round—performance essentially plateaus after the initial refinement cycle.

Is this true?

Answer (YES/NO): YES